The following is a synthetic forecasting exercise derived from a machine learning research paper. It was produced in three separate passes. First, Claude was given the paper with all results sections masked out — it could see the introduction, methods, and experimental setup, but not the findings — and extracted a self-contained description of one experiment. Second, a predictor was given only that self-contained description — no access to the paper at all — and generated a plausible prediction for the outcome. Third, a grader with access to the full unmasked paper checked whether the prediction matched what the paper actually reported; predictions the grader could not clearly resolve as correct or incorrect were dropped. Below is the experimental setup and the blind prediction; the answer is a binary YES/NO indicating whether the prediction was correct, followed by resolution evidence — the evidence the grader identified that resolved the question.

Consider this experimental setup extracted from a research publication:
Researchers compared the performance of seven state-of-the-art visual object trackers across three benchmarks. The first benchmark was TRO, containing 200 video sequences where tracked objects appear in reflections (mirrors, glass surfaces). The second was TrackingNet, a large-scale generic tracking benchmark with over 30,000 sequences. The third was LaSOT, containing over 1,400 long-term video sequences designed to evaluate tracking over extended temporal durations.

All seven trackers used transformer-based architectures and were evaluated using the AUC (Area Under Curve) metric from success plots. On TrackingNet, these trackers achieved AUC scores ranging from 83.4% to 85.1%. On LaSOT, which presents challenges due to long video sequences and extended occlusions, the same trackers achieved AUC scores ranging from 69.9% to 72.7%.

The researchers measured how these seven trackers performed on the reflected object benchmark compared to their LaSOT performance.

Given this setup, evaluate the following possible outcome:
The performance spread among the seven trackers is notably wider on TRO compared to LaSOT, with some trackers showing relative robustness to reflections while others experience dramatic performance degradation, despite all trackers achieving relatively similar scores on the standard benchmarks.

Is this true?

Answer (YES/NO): YES